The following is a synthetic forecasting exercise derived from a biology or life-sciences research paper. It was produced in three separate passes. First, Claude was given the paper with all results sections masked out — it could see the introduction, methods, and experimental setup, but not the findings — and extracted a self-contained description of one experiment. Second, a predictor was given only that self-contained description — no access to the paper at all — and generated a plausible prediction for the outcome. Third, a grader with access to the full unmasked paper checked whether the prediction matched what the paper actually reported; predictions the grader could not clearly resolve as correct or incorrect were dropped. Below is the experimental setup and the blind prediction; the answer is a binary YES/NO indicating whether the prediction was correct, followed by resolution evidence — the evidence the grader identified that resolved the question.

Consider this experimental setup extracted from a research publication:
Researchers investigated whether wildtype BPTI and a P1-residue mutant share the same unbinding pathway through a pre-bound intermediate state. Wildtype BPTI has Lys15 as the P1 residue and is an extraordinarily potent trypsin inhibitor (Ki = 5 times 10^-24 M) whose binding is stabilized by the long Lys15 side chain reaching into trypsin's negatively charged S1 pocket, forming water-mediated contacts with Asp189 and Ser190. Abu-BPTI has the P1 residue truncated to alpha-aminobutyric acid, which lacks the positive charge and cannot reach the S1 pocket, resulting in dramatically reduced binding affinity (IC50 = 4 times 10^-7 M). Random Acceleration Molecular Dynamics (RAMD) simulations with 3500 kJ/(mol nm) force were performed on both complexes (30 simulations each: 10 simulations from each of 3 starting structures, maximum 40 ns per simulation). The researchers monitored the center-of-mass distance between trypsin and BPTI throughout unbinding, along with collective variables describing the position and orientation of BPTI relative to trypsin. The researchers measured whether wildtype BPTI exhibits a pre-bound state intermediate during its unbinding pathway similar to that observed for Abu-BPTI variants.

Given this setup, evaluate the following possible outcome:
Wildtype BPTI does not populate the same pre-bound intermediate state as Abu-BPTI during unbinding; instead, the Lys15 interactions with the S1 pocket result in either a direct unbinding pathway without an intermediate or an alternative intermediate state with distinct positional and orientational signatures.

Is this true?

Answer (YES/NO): NO